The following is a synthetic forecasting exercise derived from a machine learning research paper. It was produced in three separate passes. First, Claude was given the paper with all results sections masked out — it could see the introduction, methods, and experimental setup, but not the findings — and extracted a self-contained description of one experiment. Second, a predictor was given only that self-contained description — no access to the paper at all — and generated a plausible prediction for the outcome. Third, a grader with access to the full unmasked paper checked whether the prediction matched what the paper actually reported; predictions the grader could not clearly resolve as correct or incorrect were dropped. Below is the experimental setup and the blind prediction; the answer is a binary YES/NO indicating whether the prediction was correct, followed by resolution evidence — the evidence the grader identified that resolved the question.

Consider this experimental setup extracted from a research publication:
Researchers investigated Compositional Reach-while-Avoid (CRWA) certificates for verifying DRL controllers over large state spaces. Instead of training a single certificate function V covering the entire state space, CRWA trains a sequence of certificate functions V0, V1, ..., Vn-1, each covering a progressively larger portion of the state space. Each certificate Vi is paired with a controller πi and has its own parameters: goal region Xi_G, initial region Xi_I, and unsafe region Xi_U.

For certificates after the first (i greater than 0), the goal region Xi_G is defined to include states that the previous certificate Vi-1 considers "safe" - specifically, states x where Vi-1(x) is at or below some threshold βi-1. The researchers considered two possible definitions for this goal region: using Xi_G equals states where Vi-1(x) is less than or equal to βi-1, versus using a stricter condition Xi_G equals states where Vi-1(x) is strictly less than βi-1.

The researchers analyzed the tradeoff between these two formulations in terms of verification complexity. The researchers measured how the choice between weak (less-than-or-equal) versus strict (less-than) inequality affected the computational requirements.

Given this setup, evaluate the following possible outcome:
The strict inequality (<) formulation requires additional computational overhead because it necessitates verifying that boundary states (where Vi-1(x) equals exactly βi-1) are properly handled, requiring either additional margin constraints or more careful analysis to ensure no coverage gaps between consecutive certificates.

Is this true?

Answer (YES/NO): NO